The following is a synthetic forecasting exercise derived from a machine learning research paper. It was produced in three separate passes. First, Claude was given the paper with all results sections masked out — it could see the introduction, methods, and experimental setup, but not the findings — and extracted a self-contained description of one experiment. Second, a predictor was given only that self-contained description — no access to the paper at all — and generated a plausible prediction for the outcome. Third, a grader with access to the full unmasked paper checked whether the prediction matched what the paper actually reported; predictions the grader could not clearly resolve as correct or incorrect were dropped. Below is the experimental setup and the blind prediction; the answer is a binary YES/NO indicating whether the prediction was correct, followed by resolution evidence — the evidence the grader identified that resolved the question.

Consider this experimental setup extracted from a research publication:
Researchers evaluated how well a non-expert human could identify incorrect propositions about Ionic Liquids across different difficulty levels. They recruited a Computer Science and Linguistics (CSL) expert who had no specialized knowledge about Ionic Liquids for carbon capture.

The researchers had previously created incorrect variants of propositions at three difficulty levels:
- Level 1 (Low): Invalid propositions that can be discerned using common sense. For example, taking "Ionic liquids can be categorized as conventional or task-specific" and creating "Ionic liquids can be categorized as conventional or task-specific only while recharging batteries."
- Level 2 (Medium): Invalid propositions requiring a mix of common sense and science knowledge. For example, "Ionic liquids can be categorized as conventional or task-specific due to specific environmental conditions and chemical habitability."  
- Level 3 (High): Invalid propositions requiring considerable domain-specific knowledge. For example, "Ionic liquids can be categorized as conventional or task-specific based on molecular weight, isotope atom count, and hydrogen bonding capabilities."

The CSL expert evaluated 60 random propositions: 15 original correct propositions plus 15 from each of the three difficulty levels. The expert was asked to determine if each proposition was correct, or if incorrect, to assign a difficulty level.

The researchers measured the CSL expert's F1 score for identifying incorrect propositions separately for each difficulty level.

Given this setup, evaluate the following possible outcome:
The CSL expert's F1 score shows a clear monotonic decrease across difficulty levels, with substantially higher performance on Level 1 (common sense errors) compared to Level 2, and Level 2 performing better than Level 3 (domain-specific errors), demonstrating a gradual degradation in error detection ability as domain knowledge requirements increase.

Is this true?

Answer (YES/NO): NO